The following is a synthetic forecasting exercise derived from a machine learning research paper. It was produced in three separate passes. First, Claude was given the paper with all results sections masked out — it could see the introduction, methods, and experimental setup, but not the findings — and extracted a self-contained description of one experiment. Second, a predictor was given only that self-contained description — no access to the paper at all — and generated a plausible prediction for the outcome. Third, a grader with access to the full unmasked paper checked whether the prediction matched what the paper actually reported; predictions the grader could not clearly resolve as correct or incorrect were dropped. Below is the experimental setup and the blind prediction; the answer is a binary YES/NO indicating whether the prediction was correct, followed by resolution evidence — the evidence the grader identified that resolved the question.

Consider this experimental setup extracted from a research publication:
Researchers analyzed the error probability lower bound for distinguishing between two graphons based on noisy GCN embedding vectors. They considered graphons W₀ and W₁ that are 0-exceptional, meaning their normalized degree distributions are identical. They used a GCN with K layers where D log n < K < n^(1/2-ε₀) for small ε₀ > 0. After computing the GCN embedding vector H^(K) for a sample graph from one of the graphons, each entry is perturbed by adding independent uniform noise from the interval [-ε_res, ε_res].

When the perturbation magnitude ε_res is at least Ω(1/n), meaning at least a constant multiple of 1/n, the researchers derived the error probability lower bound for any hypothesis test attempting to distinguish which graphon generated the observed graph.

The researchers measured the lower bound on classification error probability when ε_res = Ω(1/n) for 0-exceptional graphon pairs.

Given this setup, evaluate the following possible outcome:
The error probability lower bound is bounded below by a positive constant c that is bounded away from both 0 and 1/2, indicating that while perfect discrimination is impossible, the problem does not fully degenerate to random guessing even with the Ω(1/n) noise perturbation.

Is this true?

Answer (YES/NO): NO